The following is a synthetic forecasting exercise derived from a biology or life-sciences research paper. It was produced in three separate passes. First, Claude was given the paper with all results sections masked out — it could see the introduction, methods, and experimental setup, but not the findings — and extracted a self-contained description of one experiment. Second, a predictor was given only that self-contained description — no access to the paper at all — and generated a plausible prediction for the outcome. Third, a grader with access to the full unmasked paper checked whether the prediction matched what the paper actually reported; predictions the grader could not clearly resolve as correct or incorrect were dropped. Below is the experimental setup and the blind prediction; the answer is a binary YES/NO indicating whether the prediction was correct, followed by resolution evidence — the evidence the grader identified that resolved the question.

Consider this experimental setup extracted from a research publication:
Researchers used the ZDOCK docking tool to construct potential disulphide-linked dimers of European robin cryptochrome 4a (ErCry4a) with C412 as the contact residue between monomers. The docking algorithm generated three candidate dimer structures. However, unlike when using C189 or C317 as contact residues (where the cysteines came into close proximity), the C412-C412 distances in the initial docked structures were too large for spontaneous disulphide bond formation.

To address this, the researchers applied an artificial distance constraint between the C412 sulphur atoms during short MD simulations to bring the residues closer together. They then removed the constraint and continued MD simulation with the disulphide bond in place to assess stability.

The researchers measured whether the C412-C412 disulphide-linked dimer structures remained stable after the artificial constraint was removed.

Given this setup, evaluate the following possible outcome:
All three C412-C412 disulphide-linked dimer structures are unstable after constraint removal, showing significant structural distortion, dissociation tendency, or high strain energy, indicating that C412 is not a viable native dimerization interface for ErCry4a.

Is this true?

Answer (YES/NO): NO